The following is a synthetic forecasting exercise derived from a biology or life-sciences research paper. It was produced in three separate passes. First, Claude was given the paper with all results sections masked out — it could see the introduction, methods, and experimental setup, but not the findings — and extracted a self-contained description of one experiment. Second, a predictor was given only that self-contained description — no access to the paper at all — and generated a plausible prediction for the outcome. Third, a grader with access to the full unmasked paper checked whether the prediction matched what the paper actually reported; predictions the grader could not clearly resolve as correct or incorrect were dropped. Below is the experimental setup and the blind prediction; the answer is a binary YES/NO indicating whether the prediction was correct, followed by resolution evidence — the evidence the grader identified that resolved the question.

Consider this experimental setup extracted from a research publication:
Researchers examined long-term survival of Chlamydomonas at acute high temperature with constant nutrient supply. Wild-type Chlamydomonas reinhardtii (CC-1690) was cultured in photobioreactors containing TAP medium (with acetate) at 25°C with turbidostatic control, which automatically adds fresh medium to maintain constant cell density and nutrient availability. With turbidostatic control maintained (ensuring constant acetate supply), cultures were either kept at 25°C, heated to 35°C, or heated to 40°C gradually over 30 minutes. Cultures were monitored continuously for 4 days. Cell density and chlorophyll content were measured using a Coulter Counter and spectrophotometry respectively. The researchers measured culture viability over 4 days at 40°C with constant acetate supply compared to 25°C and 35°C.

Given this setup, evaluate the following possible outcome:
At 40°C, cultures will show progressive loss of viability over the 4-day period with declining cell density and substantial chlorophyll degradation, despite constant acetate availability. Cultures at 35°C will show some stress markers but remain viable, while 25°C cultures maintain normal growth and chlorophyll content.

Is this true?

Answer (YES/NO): NO